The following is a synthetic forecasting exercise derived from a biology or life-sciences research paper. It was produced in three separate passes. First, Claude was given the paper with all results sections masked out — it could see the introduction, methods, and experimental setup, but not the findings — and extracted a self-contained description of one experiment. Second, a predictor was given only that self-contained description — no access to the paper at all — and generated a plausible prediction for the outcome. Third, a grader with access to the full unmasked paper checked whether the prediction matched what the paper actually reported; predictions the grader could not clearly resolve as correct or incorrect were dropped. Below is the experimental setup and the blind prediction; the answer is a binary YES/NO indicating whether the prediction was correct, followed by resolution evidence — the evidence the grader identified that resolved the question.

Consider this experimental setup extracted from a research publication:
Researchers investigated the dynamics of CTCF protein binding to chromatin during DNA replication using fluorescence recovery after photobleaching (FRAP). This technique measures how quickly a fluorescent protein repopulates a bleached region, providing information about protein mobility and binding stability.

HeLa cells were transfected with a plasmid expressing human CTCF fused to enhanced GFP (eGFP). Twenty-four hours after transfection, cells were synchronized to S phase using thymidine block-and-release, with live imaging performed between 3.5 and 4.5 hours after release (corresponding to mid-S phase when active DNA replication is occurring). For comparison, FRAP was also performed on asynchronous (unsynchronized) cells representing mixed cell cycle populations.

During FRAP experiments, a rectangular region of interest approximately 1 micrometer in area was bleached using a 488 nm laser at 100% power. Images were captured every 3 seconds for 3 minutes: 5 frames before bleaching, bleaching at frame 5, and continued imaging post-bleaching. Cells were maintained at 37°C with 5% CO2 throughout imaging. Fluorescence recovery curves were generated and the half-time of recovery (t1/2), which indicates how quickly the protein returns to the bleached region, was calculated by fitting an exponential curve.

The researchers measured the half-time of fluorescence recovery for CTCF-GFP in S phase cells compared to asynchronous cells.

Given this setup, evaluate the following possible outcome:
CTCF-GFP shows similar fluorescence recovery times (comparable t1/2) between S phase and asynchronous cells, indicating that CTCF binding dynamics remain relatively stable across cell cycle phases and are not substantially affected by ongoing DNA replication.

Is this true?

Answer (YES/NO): YES